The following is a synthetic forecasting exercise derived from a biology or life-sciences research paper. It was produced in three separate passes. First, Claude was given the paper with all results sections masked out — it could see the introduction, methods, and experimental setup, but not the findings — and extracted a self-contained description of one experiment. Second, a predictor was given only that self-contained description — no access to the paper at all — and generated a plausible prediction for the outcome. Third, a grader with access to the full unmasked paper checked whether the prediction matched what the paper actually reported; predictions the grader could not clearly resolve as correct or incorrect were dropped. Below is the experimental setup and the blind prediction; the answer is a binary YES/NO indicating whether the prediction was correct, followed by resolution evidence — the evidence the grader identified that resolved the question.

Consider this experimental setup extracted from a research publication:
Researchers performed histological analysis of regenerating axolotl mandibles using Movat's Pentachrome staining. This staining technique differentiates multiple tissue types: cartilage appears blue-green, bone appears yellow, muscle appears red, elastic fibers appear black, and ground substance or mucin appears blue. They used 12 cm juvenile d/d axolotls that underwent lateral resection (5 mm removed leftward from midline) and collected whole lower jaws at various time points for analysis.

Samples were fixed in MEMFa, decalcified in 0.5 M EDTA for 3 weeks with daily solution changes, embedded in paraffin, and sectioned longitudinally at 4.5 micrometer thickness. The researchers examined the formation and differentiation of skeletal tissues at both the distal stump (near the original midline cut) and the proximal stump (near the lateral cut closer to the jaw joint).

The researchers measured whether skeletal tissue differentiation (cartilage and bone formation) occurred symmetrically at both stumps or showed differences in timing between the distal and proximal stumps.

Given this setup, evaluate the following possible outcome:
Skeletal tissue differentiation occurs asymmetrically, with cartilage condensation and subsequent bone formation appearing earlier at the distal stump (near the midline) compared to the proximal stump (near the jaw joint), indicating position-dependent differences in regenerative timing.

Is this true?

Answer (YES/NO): YES